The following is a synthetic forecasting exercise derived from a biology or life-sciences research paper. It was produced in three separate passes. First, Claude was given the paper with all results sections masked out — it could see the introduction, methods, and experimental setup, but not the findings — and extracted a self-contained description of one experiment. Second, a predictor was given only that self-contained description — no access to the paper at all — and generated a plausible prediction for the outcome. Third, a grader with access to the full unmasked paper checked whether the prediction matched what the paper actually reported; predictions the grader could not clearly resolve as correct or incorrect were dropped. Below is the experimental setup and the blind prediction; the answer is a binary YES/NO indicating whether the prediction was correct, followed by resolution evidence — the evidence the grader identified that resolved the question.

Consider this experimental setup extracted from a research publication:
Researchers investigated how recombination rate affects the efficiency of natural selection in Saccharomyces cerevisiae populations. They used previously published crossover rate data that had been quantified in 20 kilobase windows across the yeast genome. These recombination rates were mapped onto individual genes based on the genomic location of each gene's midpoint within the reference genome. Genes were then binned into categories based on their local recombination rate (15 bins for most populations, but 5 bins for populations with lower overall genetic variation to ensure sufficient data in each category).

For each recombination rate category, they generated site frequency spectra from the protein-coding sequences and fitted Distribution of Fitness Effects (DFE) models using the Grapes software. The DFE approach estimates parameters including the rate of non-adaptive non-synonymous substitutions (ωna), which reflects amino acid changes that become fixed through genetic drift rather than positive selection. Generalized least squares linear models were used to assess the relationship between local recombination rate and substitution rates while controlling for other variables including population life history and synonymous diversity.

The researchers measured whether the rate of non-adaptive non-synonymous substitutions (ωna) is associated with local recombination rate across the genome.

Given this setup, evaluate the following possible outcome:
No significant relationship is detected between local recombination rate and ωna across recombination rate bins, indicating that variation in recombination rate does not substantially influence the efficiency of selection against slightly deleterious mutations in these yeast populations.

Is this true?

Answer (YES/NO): NO